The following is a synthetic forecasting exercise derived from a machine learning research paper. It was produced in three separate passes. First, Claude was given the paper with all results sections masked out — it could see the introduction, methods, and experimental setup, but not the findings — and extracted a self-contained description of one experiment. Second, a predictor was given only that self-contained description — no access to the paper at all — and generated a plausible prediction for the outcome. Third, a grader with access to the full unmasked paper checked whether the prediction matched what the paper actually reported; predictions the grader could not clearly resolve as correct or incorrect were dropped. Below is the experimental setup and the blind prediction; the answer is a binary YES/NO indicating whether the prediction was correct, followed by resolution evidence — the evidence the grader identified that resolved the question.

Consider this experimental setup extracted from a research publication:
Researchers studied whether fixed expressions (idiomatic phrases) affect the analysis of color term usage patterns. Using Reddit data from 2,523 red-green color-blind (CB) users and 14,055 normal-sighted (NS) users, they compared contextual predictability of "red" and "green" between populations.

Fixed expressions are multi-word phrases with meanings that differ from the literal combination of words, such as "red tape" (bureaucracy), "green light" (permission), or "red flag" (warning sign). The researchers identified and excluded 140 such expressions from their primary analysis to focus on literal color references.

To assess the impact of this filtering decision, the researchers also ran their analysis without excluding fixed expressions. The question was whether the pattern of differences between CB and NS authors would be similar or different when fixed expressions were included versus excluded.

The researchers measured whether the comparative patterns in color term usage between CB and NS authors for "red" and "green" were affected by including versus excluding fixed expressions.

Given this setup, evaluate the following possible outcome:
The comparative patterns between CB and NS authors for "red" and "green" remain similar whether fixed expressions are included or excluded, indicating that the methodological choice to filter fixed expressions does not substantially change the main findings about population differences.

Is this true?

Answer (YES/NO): YES